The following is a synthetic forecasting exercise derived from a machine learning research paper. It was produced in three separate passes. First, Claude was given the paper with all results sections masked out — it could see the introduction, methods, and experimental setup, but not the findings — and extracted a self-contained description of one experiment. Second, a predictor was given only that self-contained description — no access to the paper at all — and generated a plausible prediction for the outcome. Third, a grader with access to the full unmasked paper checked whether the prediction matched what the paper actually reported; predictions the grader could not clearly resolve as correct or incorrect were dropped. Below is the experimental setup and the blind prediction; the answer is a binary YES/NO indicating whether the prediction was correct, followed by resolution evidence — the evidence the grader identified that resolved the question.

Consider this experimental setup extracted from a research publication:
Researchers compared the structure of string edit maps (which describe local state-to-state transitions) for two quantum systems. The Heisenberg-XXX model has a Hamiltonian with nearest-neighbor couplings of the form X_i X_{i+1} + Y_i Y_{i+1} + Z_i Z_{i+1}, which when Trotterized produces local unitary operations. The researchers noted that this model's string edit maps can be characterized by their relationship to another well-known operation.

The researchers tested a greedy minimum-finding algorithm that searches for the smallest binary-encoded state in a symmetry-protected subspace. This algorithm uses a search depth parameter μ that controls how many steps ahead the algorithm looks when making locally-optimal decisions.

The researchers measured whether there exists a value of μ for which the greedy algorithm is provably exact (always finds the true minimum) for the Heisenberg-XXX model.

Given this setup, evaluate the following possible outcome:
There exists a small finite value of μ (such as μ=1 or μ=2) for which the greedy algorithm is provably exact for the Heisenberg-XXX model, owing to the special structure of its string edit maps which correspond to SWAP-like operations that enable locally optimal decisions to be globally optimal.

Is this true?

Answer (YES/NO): YES